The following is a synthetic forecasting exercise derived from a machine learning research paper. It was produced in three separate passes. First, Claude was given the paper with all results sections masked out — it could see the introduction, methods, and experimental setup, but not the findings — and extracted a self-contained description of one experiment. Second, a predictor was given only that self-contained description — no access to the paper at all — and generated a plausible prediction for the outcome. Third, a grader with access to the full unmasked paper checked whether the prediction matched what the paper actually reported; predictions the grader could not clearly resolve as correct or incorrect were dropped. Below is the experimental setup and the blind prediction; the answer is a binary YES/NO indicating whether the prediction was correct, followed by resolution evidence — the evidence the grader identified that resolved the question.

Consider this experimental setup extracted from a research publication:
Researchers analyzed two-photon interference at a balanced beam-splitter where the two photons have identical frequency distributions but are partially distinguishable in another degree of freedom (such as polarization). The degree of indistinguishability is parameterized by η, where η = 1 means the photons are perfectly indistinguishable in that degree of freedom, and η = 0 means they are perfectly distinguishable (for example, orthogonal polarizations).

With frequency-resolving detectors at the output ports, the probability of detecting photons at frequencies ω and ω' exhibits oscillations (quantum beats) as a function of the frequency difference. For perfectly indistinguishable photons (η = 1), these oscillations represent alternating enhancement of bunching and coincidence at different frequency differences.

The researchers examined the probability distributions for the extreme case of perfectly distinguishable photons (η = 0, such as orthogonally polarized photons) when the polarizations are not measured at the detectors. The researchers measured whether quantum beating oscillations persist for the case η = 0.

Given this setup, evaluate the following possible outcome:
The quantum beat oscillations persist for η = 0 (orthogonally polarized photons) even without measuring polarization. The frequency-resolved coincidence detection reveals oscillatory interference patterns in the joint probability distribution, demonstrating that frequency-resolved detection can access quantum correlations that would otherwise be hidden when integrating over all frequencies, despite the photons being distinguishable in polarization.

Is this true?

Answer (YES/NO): NO